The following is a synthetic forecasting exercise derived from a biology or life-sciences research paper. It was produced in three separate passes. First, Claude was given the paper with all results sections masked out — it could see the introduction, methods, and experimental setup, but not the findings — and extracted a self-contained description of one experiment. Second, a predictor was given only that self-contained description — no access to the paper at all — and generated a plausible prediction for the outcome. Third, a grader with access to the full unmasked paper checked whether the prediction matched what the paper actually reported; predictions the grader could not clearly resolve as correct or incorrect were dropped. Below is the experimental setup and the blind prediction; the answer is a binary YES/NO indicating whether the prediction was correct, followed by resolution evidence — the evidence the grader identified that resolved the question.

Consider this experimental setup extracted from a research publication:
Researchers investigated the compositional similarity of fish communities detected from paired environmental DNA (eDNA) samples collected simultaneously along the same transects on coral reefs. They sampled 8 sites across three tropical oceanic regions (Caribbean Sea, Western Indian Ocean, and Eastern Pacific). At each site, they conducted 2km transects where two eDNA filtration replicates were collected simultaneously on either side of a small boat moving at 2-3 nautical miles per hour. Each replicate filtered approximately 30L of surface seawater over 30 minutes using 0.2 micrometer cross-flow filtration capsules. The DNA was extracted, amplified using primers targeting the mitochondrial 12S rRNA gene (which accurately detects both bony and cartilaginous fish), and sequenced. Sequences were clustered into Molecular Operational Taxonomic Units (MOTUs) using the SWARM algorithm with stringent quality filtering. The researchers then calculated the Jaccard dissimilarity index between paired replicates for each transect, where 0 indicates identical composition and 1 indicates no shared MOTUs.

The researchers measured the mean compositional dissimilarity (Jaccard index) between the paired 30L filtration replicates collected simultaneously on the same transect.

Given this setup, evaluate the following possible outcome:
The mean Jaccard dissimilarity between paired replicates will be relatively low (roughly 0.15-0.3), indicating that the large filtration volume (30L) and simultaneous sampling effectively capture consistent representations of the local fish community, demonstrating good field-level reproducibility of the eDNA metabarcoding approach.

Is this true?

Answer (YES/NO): NO